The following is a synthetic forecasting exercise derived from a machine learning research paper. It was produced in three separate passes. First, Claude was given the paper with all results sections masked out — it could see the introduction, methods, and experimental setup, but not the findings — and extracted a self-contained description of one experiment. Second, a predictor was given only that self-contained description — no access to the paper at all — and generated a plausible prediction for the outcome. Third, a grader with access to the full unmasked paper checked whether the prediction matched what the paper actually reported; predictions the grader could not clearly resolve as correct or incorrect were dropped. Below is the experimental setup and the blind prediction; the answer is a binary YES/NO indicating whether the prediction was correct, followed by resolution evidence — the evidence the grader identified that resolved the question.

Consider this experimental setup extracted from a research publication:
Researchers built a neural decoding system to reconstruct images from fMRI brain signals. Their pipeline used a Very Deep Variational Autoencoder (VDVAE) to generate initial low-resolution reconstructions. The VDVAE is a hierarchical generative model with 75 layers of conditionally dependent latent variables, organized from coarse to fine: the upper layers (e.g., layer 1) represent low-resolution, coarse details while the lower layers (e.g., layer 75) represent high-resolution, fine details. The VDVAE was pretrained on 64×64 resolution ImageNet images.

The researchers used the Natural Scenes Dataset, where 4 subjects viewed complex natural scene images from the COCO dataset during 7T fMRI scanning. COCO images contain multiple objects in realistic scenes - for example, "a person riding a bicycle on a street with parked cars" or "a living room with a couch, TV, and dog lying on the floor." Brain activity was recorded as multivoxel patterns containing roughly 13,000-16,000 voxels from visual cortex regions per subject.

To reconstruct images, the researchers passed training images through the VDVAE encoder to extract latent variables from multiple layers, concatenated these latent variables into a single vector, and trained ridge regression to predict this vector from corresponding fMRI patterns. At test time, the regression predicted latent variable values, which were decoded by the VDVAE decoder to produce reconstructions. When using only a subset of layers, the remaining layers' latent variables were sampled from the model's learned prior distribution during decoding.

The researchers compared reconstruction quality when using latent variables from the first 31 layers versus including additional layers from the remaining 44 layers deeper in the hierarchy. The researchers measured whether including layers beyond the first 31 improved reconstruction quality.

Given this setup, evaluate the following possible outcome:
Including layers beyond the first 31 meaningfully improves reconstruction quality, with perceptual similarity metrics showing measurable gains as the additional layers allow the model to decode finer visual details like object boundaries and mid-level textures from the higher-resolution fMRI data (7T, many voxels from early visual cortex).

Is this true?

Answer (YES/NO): NO